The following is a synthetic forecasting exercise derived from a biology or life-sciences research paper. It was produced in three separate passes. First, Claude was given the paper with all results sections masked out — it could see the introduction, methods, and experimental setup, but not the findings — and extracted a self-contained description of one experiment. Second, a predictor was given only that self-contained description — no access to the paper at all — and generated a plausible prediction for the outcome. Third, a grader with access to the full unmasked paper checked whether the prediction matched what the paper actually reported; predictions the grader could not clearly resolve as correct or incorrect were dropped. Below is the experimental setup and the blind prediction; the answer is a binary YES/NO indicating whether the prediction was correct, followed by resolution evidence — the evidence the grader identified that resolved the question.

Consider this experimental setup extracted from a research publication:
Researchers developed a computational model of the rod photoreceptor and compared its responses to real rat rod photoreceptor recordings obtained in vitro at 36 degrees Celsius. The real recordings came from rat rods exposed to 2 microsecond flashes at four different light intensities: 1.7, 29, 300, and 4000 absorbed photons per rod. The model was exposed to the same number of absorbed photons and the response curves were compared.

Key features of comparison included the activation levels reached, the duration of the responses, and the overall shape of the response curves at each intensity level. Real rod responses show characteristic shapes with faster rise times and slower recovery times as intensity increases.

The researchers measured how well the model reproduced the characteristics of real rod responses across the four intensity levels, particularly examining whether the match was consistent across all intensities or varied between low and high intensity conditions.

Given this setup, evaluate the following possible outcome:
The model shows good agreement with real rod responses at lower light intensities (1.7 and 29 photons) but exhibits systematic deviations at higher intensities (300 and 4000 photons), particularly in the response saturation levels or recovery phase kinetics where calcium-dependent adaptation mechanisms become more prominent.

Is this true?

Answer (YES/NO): NO